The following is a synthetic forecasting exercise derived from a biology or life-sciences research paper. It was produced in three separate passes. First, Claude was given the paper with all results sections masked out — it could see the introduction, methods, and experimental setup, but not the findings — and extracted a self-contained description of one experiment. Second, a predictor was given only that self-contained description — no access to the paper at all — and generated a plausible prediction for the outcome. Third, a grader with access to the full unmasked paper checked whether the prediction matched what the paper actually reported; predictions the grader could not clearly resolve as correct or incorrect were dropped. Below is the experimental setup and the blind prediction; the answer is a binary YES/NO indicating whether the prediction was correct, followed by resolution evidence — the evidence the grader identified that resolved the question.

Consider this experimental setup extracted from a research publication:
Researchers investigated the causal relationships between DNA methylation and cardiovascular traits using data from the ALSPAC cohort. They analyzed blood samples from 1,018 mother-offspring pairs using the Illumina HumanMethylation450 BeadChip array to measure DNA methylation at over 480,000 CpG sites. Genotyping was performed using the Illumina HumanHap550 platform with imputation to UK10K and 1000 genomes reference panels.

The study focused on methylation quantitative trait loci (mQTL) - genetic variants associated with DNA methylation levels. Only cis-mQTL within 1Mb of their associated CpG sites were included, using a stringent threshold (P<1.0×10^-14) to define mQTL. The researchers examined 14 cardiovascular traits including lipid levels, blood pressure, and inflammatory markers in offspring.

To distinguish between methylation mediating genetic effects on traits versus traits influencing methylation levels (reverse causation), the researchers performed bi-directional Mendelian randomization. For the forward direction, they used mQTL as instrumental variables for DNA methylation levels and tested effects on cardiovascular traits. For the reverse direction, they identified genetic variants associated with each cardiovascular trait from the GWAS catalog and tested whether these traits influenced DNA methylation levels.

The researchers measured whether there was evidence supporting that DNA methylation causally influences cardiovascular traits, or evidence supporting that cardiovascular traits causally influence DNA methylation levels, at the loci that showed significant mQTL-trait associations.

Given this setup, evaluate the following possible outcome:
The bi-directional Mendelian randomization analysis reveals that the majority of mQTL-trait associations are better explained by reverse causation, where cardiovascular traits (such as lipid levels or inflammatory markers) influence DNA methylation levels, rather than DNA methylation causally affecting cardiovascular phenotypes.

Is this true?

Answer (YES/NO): NO